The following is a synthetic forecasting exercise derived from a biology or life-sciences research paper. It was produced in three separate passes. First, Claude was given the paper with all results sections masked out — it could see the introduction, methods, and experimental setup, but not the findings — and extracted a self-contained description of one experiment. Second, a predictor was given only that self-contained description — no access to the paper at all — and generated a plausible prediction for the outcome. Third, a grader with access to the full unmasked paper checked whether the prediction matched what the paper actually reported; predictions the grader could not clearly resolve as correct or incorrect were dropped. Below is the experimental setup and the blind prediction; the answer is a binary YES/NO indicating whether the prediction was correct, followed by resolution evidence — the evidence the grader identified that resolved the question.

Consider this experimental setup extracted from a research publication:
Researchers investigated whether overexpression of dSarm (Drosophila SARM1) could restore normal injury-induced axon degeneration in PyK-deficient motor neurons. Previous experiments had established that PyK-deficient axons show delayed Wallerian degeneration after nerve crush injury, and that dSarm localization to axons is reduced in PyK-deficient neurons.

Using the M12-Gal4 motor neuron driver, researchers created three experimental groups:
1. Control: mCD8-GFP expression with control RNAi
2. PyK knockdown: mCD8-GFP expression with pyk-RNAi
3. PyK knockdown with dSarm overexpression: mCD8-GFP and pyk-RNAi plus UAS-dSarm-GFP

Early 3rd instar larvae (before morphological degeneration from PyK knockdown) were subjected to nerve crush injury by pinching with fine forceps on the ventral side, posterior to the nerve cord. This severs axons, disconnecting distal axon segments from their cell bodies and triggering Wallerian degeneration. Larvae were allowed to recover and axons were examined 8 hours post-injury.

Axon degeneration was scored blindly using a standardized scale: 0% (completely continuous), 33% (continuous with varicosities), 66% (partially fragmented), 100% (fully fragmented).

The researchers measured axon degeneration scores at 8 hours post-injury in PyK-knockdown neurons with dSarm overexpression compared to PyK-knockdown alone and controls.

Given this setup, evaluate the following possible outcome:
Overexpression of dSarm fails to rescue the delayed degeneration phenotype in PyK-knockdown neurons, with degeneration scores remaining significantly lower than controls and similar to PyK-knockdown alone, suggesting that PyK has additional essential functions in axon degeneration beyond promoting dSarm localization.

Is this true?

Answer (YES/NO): NO